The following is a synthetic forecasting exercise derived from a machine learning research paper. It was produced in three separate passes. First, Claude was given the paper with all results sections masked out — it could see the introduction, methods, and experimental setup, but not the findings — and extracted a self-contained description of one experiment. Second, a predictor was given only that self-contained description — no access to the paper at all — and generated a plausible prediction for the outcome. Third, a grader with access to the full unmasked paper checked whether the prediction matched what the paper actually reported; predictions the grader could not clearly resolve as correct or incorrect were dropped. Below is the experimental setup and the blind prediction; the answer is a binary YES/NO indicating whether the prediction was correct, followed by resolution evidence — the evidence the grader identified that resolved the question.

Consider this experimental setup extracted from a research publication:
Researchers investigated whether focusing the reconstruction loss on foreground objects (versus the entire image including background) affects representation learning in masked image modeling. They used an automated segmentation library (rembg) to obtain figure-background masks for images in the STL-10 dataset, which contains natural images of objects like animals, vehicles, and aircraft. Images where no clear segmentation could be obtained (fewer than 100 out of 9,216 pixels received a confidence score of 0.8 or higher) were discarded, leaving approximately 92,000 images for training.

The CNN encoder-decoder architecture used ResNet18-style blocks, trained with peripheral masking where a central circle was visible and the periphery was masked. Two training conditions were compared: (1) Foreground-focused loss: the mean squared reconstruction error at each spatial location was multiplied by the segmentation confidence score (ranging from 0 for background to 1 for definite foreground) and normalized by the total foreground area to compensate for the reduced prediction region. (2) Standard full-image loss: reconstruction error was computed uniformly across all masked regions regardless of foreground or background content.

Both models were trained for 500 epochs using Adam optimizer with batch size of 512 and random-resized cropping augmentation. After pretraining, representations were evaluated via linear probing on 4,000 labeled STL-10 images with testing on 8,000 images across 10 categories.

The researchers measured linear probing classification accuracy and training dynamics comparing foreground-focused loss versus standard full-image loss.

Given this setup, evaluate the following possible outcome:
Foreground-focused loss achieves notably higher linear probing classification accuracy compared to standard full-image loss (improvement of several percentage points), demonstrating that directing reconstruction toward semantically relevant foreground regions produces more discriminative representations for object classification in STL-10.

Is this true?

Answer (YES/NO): NO